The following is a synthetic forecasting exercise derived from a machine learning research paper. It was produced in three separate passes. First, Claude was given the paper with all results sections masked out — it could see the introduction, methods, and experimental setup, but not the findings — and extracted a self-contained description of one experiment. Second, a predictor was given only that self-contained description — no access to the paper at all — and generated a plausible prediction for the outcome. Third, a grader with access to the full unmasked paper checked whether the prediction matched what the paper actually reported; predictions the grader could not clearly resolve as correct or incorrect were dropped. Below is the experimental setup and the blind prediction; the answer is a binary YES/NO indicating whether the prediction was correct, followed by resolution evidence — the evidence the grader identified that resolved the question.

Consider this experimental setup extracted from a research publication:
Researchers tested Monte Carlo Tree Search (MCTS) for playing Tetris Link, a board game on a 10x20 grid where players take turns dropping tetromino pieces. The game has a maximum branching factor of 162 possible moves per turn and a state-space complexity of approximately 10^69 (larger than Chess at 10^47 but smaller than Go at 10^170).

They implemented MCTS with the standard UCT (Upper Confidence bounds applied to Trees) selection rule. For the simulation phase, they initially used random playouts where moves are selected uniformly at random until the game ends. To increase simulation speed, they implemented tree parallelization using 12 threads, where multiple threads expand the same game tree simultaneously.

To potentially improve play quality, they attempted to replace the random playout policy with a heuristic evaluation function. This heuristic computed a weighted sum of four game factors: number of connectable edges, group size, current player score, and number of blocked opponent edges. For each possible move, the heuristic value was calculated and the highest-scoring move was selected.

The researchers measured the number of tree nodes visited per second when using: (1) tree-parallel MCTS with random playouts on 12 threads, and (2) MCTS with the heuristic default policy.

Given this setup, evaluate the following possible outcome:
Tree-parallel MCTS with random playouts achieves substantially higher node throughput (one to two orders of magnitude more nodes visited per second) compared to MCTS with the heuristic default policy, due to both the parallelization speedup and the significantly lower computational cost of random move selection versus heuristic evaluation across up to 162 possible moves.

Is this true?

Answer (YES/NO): NO